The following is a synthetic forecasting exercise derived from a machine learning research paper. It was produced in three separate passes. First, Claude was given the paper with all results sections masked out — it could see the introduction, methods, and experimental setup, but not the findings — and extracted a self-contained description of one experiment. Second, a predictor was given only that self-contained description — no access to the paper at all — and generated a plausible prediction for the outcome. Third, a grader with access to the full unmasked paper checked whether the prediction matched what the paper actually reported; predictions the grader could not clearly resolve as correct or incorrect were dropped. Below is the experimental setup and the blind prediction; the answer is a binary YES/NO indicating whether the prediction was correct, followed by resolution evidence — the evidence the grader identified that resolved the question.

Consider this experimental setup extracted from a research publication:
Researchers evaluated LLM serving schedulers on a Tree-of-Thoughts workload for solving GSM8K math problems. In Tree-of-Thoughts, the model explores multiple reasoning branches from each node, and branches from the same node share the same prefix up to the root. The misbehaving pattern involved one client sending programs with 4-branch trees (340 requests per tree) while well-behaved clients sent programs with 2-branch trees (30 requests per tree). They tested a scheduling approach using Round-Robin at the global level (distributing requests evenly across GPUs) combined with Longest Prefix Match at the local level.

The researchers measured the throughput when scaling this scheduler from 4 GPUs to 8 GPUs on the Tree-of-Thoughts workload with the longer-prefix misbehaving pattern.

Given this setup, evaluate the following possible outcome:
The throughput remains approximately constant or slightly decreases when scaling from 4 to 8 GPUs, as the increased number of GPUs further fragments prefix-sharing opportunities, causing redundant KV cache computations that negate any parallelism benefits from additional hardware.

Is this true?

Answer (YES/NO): YES